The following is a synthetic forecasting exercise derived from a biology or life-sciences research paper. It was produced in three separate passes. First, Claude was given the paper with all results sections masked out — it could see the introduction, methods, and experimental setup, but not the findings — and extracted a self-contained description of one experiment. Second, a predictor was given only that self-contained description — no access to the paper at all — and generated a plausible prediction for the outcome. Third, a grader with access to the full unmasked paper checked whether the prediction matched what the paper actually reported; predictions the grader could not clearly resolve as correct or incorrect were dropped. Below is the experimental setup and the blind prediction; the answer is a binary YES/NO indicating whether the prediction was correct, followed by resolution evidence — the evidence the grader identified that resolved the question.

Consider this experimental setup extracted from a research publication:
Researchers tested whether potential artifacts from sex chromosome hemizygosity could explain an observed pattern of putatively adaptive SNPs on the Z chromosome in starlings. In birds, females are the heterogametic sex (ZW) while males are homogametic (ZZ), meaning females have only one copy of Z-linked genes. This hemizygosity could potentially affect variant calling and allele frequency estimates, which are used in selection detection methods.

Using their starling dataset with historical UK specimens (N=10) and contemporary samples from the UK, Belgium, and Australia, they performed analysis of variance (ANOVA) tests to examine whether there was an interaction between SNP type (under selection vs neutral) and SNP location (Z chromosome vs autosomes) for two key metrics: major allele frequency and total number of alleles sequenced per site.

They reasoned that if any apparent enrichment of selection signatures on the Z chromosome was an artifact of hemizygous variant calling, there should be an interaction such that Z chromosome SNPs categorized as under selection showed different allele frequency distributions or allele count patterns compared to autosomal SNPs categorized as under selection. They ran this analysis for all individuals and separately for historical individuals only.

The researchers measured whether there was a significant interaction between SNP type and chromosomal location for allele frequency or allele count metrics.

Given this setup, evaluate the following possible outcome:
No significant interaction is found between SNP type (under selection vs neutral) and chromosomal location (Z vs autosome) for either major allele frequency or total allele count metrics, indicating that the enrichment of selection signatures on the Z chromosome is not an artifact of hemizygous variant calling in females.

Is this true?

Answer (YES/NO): YES